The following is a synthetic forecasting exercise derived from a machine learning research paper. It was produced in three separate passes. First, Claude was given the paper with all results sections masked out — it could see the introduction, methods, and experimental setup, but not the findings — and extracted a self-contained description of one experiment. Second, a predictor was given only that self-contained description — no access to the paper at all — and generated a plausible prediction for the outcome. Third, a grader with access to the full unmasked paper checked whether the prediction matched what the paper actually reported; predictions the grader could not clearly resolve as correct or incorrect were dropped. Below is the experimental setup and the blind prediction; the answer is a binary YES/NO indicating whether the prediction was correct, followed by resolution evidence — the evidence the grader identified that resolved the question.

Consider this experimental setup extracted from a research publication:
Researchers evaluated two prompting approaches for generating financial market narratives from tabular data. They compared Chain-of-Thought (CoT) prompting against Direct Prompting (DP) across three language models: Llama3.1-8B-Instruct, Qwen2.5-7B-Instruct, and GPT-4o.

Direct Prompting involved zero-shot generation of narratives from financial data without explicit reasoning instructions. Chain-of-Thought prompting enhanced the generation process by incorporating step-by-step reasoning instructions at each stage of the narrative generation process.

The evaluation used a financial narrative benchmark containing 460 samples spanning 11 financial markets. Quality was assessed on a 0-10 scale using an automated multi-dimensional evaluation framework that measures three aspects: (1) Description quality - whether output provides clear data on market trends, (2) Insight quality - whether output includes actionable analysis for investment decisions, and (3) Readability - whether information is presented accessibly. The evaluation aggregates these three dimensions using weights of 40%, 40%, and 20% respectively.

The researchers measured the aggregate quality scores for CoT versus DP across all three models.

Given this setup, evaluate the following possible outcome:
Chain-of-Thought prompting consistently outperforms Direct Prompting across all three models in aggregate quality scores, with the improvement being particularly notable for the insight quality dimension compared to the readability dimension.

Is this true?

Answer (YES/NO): NO